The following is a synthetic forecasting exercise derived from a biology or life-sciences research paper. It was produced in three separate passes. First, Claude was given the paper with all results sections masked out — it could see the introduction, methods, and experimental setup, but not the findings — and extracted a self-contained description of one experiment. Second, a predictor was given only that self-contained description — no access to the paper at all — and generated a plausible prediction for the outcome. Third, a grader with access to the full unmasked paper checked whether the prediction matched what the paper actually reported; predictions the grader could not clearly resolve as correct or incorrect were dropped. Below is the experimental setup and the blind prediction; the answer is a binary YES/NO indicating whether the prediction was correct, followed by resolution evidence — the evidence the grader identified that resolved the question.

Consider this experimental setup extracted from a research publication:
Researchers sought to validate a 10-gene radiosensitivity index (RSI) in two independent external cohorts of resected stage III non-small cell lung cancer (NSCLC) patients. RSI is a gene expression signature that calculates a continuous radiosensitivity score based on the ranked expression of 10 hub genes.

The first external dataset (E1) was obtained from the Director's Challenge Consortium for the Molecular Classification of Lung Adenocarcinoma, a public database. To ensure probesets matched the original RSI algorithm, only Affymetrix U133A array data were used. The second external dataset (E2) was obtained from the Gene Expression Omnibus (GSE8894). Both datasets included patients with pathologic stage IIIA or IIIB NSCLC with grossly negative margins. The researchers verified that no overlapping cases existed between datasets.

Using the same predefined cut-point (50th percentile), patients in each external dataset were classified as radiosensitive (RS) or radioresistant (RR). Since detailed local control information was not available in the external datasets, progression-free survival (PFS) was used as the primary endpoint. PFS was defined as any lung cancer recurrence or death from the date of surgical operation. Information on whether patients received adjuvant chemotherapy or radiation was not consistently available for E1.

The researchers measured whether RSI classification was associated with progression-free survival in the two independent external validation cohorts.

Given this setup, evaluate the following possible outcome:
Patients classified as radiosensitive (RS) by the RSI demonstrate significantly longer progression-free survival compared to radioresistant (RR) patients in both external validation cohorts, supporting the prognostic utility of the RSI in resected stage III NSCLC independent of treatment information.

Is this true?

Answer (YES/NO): NO